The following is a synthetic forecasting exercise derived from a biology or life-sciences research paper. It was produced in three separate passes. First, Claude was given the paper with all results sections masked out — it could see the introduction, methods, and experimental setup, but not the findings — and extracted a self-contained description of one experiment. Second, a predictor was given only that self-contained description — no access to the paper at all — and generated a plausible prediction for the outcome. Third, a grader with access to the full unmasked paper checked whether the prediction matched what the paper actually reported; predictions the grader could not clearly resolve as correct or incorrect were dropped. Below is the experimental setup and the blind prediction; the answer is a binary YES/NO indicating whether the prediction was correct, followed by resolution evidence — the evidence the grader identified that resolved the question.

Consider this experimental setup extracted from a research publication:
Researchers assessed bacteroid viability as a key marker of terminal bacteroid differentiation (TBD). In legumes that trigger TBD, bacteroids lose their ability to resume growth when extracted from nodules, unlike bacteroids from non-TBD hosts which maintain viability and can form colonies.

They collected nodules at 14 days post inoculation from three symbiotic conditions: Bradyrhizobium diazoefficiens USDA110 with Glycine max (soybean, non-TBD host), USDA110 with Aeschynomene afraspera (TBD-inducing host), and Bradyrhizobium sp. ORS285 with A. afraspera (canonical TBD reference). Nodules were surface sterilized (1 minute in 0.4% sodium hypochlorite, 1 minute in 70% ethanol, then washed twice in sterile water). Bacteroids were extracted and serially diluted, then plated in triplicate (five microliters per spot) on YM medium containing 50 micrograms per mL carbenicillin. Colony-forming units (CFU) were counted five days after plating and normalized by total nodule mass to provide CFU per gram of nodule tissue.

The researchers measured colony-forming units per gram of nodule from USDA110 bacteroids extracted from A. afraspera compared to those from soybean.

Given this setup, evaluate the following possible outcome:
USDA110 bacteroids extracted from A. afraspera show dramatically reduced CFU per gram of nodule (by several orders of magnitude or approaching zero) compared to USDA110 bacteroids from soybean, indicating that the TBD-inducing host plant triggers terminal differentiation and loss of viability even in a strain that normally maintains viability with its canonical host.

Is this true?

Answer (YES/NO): YES